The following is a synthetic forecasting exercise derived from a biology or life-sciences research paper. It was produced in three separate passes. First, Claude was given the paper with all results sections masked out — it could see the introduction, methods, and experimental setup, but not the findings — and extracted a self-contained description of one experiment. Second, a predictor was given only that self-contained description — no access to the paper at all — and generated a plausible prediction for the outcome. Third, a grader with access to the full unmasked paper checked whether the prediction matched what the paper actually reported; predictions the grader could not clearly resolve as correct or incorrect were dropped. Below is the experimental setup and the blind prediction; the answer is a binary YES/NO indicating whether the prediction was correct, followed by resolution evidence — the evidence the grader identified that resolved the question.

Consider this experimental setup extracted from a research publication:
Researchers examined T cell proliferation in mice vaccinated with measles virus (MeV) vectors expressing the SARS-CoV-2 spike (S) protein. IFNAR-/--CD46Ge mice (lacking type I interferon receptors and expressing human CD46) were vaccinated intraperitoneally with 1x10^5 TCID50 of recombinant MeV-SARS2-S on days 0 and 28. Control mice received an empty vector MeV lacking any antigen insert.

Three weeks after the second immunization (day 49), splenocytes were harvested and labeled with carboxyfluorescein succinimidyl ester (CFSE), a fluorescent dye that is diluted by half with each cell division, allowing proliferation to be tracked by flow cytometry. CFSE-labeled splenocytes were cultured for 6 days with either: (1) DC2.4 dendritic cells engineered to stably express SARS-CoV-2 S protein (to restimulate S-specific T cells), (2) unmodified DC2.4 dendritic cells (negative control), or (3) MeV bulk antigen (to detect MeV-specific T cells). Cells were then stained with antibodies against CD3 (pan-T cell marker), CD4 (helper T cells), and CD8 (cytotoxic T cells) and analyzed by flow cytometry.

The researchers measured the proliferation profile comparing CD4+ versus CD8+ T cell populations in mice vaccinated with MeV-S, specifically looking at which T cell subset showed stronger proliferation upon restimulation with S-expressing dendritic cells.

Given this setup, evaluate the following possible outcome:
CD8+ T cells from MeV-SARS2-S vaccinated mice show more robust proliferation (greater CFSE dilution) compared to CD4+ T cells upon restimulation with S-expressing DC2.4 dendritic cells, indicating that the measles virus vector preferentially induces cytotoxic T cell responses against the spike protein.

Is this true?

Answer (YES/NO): YES